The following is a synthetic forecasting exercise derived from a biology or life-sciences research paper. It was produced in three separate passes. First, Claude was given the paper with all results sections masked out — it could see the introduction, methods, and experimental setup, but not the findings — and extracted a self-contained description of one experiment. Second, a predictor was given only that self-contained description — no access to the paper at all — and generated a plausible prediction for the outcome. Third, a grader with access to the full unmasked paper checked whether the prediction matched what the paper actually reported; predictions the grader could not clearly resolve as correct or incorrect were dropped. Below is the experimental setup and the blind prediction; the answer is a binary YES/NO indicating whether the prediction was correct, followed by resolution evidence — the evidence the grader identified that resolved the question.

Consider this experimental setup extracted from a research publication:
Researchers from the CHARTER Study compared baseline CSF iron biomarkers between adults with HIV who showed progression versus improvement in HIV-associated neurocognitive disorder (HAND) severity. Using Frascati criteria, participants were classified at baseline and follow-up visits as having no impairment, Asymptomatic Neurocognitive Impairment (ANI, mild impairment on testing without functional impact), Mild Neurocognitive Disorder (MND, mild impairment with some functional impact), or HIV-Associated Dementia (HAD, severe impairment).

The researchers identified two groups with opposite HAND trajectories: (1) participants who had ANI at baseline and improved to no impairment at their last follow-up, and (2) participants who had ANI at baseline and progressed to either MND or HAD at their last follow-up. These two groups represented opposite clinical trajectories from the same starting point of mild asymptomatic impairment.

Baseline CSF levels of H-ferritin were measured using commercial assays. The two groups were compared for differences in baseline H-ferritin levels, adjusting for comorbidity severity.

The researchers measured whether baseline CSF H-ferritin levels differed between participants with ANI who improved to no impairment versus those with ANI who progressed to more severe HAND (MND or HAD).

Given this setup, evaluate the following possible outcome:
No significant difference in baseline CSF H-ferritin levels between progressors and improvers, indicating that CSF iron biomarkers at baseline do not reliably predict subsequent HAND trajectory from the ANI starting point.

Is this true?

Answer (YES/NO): NO